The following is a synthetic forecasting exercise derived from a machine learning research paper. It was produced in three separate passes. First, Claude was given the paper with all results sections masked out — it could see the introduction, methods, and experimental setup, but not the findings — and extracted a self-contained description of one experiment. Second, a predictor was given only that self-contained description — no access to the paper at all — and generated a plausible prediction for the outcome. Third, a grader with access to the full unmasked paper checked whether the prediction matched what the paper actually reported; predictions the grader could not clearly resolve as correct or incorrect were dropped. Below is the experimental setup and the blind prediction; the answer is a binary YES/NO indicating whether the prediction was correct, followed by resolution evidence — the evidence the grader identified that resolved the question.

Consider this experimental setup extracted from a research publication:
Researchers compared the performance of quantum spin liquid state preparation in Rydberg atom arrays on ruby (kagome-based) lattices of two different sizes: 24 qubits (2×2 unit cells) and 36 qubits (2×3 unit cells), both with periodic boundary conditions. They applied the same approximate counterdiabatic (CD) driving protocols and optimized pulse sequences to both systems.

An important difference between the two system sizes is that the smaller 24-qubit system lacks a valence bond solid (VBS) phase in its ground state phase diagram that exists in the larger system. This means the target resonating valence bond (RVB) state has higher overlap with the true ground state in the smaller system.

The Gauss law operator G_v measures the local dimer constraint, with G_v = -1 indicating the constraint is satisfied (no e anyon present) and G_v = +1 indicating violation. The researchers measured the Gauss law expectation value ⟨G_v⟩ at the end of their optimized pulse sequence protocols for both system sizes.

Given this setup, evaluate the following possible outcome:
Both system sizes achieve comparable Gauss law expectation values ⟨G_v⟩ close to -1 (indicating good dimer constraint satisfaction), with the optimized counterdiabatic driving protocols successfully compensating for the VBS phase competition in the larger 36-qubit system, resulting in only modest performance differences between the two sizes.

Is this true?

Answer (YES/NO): YES